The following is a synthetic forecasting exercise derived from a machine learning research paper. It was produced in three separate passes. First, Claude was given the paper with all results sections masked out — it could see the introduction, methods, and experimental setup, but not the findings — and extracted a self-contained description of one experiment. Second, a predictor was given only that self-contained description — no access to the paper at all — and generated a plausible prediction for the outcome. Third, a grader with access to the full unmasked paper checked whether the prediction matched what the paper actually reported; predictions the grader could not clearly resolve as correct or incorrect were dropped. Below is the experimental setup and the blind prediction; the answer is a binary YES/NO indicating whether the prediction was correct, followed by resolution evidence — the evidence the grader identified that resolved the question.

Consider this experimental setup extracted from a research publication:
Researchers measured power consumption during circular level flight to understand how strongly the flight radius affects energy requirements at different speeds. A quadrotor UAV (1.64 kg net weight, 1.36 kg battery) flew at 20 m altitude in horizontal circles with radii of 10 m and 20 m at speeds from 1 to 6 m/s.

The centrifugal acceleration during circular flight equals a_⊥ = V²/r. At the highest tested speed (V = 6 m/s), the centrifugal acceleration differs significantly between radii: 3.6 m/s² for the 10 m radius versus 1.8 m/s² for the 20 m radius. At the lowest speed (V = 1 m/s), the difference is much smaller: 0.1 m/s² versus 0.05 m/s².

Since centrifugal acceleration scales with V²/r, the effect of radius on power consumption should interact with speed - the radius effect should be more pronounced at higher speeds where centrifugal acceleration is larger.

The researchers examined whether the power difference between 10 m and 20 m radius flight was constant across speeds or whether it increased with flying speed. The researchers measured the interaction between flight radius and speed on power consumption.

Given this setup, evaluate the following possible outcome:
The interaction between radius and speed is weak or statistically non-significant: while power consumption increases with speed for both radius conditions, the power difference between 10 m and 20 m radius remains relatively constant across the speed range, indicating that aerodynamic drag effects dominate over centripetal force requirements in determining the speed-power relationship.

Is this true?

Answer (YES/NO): NO